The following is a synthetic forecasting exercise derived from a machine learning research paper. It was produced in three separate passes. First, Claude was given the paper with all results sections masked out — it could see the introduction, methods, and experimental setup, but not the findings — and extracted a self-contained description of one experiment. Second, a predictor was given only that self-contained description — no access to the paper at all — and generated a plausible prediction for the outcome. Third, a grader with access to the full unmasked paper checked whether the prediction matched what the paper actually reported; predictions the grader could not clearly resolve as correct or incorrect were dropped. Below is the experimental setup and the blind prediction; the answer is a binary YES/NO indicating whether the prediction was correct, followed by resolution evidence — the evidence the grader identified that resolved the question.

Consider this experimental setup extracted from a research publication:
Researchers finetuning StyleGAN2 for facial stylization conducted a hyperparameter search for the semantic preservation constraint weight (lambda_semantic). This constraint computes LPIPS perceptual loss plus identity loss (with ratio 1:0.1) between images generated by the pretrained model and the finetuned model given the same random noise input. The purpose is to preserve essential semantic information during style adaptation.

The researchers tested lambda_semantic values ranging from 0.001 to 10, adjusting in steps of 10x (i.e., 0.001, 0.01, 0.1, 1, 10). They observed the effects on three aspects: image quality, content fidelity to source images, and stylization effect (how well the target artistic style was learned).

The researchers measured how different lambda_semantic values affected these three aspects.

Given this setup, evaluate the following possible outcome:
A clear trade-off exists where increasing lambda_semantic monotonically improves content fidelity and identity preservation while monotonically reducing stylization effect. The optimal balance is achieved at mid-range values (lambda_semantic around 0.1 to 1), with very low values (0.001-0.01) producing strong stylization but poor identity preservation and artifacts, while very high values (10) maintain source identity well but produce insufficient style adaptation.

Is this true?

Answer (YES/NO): NO